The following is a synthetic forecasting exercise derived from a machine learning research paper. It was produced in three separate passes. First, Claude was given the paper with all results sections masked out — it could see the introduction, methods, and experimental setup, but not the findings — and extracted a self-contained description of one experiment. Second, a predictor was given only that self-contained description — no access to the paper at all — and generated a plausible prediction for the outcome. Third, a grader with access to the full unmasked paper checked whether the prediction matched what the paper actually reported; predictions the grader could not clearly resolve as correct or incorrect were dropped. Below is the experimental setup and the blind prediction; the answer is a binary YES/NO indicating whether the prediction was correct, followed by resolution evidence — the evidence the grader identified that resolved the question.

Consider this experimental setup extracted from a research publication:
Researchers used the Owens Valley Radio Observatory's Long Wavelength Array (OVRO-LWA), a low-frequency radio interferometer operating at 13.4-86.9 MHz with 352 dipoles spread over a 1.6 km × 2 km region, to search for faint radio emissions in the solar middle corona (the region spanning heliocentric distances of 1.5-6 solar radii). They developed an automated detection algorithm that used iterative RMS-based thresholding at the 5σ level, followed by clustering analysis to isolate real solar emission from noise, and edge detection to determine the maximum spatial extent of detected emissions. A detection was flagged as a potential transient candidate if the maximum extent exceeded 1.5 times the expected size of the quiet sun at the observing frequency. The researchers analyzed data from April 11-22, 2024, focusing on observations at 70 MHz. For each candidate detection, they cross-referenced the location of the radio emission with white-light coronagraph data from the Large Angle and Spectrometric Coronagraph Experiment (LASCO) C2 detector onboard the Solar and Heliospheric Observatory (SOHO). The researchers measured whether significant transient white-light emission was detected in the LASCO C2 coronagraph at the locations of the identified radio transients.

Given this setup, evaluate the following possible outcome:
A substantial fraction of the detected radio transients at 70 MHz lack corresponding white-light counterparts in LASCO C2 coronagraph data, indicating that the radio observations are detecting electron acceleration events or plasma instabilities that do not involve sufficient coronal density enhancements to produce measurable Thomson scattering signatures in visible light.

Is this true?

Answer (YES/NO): NO